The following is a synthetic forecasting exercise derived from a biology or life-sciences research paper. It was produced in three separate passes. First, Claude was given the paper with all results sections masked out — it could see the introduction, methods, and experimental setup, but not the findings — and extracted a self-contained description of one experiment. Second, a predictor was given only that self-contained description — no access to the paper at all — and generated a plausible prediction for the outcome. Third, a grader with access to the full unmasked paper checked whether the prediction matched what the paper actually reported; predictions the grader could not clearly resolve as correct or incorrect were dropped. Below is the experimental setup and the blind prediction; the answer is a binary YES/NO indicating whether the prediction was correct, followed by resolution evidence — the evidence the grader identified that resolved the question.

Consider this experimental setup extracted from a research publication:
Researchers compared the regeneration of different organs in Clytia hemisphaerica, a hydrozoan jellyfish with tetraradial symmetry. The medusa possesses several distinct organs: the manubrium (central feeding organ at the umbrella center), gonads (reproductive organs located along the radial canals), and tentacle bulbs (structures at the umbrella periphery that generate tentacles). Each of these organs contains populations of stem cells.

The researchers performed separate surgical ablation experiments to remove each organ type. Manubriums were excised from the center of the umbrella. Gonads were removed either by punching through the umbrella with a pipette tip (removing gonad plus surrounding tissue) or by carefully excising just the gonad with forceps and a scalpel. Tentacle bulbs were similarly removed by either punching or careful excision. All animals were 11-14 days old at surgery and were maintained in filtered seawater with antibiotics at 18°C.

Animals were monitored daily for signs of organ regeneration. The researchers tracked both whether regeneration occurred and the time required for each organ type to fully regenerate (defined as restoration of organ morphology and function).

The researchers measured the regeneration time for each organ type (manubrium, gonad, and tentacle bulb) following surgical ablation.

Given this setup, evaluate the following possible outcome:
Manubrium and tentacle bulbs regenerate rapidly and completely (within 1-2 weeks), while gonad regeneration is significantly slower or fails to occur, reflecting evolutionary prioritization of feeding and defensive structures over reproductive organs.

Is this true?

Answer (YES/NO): NO